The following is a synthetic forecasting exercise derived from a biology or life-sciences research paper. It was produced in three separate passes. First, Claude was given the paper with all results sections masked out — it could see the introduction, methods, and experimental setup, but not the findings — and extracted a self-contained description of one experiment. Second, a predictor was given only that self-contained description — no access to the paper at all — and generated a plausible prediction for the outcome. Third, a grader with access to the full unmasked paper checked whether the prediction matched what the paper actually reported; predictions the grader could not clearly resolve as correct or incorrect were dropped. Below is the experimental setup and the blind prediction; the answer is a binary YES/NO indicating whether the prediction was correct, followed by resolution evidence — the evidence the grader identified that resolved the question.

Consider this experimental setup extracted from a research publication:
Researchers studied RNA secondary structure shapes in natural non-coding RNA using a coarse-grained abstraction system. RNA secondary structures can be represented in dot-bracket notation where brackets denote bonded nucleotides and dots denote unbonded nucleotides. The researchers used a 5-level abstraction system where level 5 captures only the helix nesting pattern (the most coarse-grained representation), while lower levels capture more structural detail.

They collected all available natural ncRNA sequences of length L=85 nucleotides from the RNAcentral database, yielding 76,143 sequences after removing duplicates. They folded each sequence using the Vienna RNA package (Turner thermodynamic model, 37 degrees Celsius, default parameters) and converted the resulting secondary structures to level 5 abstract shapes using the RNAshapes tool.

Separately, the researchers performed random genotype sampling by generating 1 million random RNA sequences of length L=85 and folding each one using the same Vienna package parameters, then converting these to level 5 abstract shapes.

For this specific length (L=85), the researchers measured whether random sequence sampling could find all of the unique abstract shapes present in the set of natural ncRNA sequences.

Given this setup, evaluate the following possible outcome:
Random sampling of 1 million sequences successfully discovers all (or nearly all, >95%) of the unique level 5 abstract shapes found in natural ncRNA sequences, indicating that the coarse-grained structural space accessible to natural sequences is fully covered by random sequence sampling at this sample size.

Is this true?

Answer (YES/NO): YES